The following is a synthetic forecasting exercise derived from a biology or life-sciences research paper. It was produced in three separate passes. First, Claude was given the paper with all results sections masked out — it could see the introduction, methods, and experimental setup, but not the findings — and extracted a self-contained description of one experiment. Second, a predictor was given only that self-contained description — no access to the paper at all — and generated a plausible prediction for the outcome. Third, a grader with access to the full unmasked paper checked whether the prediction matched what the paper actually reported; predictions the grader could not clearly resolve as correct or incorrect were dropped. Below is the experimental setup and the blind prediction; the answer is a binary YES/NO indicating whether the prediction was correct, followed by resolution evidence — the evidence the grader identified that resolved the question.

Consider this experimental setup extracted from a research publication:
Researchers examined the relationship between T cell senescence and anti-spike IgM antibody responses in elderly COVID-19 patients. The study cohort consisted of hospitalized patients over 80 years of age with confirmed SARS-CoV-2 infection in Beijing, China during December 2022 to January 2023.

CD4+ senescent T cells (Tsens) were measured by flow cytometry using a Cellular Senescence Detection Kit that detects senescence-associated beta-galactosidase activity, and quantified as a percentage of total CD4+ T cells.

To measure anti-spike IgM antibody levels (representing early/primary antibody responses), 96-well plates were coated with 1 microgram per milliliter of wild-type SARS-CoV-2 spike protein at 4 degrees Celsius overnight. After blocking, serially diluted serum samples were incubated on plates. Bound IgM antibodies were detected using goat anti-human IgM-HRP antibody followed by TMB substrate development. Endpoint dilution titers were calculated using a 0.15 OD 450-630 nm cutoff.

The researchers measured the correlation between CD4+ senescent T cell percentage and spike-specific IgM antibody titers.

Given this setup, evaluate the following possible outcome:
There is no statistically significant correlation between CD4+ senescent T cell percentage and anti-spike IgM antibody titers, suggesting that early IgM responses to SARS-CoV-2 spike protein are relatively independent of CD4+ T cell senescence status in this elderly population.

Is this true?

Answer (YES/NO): NO